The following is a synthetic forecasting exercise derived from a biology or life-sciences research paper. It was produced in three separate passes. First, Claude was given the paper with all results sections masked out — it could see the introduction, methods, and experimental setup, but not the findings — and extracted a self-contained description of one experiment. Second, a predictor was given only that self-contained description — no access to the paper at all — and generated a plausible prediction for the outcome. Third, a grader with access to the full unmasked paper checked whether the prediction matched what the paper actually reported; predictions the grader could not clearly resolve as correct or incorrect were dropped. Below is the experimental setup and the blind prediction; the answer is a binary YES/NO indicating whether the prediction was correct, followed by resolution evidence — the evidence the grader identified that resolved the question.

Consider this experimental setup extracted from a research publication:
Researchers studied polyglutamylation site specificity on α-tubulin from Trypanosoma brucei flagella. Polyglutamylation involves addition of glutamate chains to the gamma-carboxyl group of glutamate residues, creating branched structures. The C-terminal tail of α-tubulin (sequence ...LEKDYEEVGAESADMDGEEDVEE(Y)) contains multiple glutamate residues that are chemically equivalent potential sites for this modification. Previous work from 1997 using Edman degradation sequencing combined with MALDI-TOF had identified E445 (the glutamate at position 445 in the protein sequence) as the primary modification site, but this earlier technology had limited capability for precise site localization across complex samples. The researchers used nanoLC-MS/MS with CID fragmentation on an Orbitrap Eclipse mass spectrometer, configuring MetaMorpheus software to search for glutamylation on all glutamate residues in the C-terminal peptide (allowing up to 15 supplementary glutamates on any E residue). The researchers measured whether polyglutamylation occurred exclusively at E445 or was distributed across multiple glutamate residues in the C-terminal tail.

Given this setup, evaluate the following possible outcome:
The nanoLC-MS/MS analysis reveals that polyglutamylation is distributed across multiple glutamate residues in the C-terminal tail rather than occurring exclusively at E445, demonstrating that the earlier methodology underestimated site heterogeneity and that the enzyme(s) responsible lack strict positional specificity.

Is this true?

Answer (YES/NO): NO